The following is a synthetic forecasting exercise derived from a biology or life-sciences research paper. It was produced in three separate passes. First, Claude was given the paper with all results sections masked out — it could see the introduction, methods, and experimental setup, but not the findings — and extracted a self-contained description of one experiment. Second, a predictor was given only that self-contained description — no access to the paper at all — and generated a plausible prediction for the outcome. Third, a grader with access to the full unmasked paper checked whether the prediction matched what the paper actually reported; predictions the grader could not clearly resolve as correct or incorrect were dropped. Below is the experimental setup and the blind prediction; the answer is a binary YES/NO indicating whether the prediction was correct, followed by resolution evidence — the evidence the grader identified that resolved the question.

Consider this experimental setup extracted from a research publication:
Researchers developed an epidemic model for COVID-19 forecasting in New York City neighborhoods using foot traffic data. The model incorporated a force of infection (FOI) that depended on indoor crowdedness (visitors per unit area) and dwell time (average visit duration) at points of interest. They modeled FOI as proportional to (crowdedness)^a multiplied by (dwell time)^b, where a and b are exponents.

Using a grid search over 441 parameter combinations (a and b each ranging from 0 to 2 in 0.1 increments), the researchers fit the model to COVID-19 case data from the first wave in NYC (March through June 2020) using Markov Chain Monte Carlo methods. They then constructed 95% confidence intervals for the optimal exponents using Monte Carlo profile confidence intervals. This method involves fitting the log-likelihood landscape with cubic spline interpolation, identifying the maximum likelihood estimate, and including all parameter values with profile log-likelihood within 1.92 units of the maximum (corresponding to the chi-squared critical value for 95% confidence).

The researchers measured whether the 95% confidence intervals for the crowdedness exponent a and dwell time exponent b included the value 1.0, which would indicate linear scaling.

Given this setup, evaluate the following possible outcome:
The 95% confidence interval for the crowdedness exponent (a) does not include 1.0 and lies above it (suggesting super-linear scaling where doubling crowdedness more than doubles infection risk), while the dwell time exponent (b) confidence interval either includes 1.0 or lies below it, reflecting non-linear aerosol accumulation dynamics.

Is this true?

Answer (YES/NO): NO